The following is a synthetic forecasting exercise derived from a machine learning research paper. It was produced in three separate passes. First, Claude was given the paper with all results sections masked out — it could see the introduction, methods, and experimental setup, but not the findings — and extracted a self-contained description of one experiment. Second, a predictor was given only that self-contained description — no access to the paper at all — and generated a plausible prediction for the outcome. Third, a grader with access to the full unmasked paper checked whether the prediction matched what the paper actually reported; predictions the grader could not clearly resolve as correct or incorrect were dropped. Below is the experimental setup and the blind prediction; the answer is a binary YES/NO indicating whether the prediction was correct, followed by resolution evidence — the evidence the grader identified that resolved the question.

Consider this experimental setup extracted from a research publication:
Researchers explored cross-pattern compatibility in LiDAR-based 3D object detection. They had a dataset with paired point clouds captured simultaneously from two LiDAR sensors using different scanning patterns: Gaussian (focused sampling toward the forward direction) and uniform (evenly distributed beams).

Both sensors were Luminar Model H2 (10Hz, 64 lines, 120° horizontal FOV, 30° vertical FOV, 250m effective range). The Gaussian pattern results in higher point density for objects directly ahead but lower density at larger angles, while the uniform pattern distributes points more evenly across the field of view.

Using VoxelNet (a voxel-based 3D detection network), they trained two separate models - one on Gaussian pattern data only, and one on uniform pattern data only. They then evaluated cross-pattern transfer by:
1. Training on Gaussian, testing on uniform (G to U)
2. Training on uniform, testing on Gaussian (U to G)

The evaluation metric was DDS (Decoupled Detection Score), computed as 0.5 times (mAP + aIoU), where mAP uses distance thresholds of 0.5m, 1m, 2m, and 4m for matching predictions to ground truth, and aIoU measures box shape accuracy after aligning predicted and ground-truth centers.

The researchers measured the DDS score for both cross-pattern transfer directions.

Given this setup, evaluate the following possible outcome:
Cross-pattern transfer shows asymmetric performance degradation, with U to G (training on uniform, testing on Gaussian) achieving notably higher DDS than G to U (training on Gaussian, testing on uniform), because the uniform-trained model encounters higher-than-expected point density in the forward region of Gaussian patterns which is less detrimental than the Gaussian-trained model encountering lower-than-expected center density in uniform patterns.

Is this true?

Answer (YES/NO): NO